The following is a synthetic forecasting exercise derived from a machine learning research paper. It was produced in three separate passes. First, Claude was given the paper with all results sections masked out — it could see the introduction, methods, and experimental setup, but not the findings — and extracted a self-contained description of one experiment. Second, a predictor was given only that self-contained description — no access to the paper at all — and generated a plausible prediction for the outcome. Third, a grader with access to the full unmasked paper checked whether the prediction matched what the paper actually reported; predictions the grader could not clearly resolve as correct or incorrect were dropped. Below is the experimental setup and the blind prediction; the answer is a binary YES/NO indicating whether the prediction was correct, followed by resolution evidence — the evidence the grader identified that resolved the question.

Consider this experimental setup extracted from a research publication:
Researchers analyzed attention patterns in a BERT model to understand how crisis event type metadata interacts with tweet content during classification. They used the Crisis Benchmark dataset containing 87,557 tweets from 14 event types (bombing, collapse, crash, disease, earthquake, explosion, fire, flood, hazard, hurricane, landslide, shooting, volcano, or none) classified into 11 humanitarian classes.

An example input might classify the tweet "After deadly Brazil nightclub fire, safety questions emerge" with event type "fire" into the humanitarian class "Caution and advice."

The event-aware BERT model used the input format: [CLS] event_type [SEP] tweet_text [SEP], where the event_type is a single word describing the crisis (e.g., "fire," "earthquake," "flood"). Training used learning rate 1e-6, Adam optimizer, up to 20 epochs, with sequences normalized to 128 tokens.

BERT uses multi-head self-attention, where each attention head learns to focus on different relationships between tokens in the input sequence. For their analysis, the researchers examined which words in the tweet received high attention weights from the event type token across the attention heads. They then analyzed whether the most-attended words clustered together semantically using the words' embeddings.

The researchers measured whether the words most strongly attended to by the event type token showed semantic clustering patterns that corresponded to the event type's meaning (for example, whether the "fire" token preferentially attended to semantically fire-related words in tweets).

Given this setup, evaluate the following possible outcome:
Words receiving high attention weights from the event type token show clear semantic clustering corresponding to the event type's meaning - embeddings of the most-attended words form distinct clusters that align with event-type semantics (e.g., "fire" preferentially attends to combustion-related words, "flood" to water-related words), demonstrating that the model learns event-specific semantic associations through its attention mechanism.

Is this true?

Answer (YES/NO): YES